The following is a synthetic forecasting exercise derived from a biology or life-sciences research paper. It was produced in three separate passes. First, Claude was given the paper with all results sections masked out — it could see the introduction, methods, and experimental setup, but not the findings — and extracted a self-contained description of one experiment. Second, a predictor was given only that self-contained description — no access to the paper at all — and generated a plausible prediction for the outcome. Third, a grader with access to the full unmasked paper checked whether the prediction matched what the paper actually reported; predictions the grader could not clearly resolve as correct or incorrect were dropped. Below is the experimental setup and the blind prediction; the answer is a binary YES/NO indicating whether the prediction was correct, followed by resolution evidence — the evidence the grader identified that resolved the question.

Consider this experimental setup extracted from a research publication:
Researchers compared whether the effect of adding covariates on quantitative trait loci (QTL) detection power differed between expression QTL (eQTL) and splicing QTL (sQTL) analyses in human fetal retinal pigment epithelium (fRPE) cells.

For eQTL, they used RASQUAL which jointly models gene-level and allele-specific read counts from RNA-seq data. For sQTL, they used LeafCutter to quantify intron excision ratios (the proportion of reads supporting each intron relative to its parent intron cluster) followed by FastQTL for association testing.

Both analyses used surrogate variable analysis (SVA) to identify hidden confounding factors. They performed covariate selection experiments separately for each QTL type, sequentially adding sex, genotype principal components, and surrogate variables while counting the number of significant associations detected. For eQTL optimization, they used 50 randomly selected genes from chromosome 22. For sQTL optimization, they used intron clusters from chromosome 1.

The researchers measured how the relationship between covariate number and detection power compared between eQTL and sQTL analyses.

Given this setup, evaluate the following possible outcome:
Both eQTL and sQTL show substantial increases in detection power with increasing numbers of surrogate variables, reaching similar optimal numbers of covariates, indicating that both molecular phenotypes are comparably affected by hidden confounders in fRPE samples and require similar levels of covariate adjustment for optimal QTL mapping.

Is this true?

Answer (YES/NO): NO